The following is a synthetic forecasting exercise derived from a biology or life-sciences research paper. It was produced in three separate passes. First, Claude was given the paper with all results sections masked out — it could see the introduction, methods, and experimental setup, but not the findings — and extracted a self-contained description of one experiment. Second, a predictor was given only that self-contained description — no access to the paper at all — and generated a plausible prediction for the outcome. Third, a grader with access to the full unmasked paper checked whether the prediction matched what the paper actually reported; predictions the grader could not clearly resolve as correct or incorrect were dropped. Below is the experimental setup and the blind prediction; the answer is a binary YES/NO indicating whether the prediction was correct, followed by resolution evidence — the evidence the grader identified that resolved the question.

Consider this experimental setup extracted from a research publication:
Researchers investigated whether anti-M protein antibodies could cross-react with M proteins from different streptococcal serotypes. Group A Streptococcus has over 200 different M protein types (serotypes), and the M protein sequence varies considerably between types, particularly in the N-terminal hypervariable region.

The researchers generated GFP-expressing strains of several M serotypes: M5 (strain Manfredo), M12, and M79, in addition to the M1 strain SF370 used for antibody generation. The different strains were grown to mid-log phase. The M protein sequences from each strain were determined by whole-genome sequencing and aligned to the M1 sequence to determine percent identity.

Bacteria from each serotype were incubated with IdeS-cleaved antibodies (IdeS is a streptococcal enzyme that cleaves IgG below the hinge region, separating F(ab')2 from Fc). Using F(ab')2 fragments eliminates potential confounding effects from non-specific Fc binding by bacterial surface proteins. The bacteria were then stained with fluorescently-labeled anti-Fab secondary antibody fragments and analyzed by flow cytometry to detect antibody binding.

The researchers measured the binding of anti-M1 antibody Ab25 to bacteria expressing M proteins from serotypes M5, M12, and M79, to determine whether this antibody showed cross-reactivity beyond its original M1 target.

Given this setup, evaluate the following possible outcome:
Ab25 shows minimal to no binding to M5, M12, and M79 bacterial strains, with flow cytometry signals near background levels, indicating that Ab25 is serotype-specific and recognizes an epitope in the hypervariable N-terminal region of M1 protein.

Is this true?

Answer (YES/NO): NO